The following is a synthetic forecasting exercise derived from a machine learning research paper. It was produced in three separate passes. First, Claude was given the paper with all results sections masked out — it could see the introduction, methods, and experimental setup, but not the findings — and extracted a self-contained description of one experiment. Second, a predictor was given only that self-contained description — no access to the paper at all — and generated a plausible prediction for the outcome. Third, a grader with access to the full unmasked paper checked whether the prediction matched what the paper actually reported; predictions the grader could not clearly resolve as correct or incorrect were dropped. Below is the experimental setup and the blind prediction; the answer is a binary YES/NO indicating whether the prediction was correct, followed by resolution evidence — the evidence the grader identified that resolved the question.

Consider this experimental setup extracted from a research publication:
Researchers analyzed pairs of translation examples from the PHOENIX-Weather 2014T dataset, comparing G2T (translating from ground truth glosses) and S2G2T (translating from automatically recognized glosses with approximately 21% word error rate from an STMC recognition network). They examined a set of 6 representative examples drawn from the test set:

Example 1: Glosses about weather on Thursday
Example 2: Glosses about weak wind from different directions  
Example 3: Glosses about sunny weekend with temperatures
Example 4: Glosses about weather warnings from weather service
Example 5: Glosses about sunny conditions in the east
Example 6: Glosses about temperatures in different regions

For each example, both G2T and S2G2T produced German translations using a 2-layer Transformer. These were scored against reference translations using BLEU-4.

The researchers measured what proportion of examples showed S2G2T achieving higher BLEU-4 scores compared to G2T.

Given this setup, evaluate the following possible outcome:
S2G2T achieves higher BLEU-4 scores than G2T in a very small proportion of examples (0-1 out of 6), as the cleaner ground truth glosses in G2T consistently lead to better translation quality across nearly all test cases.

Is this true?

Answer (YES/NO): NO